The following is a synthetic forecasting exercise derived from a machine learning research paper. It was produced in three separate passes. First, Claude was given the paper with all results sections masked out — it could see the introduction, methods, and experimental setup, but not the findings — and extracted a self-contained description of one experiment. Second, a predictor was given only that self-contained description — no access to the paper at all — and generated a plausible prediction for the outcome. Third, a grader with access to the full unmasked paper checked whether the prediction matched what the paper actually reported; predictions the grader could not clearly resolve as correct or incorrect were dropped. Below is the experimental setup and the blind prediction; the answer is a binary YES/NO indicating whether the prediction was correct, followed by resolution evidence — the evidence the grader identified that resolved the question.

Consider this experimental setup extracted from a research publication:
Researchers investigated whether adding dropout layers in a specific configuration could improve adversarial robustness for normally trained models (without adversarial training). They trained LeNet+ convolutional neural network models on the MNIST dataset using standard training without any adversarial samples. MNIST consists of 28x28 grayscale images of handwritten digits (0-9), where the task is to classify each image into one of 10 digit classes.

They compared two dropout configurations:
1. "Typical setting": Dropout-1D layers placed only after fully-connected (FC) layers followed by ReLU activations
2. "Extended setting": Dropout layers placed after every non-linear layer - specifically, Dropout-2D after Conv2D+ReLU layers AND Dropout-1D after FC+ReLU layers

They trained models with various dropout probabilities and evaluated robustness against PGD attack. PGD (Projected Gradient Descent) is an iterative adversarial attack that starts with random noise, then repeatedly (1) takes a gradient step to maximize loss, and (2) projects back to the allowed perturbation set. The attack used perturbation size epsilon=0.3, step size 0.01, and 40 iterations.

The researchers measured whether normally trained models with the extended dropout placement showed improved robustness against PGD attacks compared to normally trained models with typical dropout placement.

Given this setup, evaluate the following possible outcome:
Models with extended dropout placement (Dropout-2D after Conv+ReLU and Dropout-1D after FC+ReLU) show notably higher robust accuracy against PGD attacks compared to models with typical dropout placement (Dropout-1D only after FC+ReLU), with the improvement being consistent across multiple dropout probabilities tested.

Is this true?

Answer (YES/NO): NO